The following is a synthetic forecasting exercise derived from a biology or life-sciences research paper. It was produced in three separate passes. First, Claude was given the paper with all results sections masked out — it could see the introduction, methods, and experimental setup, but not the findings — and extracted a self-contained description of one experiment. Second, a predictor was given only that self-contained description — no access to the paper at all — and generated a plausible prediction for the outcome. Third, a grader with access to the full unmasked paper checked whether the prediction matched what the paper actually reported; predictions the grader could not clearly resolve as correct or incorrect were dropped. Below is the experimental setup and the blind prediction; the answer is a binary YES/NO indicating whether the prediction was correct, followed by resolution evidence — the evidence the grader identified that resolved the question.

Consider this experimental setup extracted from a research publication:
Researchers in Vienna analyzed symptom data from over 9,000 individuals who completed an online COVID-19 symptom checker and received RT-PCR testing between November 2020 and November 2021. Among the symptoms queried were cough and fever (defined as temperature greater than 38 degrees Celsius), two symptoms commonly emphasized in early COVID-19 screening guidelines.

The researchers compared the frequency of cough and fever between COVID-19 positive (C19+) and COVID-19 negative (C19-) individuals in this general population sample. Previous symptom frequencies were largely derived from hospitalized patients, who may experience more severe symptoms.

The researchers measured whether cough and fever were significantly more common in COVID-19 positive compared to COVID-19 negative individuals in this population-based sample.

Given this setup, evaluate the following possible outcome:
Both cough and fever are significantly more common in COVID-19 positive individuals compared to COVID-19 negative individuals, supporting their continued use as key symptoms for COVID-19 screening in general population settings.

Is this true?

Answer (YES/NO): YES